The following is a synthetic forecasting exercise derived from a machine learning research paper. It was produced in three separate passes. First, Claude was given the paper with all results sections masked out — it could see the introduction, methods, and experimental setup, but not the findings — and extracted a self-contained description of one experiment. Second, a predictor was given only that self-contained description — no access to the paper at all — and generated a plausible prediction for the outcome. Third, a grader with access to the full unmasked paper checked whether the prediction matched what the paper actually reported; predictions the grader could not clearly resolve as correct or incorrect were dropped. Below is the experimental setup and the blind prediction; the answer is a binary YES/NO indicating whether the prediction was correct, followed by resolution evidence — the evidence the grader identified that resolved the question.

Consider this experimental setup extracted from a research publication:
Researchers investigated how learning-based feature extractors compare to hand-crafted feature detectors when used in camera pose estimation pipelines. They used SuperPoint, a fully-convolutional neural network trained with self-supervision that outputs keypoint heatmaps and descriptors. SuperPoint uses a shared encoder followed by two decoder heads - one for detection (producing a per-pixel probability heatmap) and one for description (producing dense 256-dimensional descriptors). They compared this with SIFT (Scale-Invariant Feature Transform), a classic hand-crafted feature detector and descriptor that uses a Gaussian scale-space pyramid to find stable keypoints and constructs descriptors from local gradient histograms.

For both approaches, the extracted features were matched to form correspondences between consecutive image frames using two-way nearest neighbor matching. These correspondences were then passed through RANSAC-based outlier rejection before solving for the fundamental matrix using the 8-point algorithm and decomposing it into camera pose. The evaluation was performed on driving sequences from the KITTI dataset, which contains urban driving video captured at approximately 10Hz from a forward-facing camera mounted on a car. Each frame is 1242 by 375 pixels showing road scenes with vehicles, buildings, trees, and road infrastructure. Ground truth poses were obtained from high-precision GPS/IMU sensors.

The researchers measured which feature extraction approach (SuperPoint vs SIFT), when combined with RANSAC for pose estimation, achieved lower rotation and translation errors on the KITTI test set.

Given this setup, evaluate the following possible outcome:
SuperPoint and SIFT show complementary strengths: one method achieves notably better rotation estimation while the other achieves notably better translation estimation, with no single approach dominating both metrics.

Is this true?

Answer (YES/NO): NO